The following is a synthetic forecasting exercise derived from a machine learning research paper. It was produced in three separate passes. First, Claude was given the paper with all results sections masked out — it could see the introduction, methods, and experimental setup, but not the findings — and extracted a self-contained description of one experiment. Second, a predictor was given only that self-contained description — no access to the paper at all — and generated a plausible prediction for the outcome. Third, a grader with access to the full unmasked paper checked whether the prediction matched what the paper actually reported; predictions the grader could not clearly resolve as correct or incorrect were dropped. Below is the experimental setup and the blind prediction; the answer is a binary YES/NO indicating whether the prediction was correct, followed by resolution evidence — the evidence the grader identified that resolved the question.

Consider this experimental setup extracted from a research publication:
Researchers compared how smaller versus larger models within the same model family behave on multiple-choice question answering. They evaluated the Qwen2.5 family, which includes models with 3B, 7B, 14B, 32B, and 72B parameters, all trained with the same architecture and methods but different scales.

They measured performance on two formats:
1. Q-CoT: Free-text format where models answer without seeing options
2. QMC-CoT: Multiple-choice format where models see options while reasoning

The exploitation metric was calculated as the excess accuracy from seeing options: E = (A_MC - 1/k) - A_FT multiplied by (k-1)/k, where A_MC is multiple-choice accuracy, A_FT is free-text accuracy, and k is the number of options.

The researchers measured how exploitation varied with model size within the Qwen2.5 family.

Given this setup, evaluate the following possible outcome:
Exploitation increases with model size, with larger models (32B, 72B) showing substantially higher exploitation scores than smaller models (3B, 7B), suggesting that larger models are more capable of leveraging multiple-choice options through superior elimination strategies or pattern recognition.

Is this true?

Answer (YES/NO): YES